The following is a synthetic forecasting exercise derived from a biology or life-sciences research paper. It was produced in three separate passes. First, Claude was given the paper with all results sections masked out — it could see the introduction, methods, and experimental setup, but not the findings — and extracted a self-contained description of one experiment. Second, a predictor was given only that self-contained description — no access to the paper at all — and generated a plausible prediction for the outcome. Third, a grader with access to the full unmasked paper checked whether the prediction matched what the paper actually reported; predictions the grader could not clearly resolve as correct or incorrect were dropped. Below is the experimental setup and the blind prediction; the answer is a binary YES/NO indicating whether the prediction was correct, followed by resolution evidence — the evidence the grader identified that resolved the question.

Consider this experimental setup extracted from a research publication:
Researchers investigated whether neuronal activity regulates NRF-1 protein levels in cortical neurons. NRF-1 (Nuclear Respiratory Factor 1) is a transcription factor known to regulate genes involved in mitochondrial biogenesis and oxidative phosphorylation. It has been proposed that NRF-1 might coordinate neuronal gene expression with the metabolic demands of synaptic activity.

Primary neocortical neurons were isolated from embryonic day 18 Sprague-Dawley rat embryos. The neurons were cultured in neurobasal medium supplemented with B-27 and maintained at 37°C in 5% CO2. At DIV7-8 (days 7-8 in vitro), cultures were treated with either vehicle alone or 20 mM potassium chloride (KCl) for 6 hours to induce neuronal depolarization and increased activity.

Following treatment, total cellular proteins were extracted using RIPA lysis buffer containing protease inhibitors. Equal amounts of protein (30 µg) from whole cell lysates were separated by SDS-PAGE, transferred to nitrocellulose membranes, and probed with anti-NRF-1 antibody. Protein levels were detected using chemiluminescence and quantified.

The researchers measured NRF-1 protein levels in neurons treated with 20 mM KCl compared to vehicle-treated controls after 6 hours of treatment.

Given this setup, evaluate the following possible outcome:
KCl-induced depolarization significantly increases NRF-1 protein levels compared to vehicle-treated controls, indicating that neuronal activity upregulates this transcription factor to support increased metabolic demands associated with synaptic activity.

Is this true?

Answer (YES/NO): YES